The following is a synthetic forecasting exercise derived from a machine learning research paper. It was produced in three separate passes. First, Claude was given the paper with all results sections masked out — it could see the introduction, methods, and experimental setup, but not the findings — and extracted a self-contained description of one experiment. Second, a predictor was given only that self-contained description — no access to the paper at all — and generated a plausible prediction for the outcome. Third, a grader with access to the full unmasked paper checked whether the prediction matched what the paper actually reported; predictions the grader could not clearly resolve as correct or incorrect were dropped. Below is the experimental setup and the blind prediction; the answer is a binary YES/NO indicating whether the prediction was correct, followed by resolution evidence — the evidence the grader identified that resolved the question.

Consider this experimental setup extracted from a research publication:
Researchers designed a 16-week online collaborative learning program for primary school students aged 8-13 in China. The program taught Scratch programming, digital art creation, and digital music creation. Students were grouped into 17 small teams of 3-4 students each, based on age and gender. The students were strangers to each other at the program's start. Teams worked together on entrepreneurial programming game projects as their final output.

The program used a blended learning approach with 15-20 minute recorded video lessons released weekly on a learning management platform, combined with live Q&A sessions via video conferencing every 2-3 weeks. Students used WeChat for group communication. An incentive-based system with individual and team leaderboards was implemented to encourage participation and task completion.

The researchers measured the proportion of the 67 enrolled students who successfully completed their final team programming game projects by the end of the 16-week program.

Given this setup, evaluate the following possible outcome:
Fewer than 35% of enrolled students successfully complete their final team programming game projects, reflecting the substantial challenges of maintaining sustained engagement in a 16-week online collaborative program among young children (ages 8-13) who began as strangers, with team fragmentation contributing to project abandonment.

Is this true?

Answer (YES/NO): NO